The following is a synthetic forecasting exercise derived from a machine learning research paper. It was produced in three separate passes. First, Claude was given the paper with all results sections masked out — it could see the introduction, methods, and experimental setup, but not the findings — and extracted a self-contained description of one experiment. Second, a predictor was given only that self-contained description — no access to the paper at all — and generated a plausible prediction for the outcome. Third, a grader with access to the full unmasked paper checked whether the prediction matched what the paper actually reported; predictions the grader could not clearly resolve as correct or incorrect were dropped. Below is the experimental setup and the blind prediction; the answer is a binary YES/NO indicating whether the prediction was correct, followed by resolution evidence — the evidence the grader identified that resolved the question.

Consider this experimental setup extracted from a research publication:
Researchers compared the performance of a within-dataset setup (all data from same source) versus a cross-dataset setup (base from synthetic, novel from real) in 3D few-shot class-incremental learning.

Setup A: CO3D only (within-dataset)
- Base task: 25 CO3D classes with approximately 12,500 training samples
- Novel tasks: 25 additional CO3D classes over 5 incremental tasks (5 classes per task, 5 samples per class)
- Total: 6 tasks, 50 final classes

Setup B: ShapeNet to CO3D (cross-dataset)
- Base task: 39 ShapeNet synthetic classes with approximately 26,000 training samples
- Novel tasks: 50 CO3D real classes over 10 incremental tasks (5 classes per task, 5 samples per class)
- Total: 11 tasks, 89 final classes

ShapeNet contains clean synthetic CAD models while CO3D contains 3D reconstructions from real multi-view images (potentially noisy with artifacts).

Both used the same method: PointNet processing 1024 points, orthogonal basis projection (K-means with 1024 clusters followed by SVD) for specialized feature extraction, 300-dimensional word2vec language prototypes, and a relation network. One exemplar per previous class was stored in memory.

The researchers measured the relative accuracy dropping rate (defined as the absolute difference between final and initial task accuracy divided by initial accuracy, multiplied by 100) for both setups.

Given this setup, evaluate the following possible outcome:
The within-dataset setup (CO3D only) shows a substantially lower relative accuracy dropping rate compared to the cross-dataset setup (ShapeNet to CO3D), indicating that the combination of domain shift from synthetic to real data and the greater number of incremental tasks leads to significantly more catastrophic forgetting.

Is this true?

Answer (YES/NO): NO